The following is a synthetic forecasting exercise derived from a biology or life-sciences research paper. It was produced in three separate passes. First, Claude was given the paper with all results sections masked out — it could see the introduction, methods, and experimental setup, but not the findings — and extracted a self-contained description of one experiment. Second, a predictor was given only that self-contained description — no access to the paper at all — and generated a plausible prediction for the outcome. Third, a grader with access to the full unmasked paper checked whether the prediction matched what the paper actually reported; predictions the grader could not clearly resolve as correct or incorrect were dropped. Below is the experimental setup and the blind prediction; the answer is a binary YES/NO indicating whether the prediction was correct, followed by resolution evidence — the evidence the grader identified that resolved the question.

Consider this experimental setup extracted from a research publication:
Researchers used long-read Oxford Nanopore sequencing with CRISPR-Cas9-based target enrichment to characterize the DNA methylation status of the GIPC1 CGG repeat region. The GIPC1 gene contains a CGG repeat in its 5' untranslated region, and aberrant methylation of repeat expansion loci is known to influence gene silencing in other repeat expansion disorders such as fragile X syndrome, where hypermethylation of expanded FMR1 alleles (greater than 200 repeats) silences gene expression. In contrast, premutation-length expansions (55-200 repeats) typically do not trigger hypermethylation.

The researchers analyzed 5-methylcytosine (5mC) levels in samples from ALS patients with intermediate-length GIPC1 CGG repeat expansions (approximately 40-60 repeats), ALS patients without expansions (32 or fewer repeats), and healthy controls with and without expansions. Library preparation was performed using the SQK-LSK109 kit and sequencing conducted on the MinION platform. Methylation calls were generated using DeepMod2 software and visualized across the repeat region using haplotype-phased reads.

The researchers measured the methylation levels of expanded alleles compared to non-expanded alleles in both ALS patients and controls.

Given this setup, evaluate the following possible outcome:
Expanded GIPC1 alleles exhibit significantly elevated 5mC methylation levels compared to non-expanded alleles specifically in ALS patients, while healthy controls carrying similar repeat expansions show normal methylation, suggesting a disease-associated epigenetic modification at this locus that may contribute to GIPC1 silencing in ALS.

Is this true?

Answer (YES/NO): NO